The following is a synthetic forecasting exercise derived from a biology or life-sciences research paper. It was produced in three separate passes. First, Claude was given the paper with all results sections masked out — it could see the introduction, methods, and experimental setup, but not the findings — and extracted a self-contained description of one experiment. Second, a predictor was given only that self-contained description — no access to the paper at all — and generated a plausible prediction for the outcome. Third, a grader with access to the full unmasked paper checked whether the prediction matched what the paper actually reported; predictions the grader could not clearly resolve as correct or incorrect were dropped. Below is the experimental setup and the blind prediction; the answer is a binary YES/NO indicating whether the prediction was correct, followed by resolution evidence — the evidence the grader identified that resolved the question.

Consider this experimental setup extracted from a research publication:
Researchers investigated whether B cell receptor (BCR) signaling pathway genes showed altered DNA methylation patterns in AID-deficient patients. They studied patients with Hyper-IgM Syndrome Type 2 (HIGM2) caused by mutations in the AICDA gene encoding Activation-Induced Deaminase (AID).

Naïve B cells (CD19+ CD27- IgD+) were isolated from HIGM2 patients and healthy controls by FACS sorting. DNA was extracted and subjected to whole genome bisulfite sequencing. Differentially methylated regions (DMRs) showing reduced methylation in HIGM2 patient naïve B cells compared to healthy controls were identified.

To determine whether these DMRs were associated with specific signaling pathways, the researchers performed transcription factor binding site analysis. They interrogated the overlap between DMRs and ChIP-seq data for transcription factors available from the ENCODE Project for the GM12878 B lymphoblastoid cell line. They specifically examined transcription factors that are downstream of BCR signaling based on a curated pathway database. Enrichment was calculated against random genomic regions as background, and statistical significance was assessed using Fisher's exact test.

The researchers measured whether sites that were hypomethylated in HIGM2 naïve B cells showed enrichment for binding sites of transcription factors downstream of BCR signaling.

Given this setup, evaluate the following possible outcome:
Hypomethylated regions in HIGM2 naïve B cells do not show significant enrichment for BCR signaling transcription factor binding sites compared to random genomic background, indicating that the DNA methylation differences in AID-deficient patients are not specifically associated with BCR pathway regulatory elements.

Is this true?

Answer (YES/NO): NO